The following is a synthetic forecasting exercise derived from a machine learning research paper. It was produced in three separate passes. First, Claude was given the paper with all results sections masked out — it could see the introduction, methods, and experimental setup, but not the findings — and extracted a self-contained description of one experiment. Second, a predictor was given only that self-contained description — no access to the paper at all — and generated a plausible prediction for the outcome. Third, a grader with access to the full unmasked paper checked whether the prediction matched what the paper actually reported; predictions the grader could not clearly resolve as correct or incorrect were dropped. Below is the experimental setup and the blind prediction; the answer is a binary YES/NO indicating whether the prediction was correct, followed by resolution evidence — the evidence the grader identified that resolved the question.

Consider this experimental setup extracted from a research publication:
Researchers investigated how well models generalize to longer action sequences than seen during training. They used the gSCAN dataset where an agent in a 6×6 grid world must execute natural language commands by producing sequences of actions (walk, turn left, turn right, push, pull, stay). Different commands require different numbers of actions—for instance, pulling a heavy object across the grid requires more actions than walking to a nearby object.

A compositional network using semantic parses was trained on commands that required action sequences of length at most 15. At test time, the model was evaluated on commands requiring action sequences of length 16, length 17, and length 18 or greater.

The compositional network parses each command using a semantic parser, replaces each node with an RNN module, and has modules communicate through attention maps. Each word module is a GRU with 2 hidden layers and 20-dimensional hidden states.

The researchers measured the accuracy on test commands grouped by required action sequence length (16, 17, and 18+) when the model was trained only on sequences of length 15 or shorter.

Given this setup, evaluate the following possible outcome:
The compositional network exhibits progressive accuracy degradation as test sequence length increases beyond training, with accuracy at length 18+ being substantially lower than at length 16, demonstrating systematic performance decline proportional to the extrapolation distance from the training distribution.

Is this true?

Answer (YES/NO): YES